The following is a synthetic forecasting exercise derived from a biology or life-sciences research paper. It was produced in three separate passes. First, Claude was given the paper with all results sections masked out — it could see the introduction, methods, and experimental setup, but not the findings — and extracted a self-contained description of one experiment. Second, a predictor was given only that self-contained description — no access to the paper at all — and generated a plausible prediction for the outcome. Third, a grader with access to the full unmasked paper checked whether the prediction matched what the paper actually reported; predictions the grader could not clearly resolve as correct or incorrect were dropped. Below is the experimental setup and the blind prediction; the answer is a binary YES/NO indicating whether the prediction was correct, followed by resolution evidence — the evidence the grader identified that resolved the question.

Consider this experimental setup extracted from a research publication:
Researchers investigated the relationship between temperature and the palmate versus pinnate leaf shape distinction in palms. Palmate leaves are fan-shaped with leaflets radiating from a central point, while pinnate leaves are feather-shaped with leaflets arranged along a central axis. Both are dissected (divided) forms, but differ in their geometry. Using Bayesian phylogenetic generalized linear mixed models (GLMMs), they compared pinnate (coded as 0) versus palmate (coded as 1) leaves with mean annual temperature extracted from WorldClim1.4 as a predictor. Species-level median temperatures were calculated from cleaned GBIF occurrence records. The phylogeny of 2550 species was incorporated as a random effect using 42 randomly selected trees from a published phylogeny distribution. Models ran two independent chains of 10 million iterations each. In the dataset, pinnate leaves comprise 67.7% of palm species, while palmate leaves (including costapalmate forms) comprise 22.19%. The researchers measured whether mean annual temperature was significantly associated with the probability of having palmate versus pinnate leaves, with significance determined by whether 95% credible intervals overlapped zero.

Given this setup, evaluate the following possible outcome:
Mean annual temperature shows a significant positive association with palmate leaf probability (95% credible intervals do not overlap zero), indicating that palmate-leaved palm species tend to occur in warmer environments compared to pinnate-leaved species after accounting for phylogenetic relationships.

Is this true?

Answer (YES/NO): NO